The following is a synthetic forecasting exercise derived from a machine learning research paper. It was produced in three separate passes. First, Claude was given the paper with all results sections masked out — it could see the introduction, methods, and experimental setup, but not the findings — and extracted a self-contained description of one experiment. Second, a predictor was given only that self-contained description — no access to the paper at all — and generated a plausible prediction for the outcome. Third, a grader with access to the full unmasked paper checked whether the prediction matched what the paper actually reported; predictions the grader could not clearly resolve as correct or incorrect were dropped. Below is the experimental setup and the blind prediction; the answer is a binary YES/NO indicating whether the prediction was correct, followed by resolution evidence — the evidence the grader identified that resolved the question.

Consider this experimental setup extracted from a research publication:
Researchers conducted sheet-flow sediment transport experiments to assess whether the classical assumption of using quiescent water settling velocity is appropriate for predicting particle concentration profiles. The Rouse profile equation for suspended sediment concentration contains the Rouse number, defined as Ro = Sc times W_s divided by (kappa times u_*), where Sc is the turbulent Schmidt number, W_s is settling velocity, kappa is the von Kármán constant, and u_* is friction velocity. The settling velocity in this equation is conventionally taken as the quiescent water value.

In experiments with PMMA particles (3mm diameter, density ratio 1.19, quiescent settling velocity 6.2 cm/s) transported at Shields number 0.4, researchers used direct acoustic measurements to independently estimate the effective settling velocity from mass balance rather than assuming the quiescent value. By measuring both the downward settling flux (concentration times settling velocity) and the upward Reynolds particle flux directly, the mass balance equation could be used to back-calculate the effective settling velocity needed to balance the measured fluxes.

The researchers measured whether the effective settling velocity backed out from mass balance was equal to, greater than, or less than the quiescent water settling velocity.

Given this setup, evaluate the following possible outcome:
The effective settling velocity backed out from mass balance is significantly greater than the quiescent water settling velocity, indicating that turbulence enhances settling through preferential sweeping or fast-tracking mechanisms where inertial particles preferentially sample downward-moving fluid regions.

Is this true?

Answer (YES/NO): NO